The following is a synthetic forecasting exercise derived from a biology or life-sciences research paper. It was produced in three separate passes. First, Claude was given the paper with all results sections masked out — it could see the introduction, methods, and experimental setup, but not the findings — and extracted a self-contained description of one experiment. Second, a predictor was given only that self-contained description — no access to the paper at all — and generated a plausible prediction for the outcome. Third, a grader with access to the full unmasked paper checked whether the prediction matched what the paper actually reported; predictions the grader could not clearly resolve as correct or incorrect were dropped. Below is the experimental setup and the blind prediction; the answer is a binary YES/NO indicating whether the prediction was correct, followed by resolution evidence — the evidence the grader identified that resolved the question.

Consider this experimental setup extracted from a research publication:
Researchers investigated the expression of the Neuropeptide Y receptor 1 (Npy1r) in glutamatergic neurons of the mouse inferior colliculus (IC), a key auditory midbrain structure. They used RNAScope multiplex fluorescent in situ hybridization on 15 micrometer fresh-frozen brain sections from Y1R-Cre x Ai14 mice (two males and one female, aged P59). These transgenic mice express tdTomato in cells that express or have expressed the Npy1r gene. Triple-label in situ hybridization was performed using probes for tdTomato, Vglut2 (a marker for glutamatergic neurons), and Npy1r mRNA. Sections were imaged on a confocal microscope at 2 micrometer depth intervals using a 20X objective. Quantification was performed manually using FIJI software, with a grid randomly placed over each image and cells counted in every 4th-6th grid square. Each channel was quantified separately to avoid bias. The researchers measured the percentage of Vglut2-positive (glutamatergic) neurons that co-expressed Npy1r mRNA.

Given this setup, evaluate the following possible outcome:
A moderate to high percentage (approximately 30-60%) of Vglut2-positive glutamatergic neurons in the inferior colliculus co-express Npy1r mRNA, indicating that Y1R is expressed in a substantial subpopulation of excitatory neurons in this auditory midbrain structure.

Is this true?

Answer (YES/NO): NO